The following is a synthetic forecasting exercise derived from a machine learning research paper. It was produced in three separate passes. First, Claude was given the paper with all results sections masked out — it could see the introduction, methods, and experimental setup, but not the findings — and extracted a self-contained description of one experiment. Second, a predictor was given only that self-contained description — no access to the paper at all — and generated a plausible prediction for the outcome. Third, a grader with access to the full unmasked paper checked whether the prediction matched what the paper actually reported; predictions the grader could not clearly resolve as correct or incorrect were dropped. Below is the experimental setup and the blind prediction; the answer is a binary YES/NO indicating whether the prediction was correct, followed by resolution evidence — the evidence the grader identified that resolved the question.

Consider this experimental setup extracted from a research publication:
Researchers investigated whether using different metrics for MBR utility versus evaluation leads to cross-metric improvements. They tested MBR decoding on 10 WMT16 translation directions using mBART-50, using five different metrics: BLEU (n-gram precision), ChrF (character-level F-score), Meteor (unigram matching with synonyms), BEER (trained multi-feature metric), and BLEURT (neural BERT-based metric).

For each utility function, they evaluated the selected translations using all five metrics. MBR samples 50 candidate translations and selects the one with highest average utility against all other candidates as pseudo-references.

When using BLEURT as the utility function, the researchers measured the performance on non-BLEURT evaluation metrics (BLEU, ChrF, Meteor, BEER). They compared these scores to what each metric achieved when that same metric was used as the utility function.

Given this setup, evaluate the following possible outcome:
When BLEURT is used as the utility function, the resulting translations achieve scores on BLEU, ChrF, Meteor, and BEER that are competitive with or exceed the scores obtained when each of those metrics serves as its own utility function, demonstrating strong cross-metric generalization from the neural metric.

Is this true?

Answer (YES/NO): NO